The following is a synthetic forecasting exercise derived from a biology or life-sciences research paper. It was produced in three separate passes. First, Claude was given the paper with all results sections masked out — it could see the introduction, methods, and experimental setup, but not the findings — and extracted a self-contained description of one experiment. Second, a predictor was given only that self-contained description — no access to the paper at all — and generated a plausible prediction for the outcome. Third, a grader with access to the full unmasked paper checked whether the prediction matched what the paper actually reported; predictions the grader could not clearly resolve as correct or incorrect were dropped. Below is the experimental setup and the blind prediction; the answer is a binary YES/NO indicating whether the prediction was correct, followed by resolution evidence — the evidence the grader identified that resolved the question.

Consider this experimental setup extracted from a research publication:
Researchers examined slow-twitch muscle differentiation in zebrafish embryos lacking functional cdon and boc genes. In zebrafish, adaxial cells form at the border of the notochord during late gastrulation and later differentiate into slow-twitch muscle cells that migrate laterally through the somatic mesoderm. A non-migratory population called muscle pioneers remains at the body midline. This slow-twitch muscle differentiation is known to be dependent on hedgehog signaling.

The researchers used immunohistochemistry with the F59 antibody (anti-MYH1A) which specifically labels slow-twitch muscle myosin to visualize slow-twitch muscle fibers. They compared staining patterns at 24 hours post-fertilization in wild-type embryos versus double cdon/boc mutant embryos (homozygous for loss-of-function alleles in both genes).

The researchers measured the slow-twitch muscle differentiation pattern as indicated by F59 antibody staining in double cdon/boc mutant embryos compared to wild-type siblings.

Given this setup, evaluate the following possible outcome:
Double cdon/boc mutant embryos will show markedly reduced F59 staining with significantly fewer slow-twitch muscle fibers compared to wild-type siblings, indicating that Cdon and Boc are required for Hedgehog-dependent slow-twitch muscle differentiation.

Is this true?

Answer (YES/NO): YES